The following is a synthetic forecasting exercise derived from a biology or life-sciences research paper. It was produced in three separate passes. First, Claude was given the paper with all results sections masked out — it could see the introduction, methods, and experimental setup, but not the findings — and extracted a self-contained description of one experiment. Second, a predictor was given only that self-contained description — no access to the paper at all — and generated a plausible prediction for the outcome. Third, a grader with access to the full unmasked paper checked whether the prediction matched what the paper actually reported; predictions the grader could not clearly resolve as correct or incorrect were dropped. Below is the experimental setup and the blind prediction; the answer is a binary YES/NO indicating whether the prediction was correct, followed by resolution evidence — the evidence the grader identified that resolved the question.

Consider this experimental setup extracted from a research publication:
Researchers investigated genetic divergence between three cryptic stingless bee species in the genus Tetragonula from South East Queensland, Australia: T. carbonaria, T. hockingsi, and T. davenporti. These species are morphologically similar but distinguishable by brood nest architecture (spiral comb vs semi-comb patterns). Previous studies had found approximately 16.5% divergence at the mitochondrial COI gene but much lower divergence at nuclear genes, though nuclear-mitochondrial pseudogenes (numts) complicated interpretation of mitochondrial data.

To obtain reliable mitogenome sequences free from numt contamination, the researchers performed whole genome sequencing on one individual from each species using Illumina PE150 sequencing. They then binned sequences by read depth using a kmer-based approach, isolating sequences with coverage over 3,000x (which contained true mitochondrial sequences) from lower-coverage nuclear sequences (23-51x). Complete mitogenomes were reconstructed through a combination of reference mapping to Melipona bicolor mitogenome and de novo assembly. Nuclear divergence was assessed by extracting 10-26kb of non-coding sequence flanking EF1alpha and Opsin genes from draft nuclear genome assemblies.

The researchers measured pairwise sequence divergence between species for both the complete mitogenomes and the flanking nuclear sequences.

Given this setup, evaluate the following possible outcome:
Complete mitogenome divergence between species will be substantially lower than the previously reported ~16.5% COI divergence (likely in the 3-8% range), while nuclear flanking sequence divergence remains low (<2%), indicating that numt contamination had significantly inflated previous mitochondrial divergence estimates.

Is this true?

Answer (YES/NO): NO